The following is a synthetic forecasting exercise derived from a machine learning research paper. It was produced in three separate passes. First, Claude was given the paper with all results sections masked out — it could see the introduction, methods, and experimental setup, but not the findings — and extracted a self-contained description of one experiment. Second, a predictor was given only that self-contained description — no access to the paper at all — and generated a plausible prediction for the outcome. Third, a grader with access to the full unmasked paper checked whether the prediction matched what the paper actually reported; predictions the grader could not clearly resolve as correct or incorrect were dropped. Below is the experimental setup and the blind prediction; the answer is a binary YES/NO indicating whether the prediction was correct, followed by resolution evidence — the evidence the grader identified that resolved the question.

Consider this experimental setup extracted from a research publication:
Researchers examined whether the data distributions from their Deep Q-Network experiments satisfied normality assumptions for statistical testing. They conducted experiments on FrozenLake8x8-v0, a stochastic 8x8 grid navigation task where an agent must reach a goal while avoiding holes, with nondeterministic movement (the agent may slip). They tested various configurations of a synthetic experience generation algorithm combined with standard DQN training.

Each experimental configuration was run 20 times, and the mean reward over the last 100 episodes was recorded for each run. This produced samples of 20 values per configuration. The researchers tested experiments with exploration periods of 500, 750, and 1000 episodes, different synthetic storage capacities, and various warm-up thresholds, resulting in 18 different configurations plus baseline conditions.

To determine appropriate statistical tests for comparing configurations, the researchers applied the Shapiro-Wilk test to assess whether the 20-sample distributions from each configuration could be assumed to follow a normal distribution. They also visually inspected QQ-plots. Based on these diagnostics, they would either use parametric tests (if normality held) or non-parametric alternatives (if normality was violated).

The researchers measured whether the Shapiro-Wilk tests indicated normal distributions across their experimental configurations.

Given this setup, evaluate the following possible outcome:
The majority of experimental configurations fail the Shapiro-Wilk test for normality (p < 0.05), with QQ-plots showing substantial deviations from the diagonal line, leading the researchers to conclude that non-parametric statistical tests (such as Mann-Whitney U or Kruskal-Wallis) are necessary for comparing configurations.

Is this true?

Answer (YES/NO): YES